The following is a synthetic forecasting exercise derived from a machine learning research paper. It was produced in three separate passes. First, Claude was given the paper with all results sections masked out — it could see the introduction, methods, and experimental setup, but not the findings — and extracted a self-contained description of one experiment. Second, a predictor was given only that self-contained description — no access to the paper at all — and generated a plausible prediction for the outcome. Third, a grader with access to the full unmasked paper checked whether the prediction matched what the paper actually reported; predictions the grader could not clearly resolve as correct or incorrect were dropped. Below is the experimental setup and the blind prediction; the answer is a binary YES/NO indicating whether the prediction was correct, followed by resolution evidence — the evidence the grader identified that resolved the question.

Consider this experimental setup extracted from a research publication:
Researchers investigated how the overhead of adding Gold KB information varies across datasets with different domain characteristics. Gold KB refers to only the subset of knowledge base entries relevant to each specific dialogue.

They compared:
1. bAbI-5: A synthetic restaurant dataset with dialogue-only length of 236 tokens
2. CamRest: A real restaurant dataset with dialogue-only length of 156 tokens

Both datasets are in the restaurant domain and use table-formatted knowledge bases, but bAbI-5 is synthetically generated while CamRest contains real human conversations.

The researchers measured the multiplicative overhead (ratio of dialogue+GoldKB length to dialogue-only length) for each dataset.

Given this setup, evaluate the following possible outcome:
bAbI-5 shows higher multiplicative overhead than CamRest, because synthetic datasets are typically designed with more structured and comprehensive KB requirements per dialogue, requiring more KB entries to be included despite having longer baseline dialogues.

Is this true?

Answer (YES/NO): NO